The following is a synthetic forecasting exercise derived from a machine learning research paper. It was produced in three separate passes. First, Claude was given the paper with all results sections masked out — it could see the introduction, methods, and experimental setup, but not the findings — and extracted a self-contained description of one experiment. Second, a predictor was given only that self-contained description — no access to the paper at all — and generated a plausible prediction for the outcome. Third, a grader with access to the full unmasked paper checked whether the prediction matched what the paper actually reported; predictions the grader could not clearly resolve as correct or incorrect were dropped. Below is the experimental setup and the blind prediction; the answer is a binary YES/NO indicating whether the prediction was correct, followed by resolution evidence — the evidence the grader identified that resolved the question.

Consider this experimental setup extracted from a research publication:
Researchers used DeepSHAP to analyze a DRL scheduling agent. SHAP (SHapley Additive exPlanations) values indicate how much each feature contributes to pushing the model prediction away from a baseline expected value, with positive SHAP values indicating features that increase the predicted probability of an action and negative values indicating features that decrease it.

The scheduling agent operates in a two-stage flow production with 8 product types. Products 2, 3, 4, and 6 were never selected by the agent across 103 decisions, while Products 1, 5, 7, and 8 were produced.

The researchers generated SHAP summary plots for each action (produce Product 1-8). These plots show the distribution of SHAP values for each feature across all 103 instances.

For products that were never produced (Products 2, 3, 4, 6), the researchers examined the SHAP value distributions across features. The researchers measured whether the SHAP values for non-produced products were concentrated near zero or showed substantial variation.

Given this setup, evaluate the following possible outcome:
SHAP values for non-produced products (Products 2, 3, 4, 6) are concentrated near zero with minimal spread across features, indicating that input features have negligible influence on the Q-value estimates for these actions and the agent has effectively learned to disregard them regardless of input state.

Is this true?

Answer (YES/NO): YES